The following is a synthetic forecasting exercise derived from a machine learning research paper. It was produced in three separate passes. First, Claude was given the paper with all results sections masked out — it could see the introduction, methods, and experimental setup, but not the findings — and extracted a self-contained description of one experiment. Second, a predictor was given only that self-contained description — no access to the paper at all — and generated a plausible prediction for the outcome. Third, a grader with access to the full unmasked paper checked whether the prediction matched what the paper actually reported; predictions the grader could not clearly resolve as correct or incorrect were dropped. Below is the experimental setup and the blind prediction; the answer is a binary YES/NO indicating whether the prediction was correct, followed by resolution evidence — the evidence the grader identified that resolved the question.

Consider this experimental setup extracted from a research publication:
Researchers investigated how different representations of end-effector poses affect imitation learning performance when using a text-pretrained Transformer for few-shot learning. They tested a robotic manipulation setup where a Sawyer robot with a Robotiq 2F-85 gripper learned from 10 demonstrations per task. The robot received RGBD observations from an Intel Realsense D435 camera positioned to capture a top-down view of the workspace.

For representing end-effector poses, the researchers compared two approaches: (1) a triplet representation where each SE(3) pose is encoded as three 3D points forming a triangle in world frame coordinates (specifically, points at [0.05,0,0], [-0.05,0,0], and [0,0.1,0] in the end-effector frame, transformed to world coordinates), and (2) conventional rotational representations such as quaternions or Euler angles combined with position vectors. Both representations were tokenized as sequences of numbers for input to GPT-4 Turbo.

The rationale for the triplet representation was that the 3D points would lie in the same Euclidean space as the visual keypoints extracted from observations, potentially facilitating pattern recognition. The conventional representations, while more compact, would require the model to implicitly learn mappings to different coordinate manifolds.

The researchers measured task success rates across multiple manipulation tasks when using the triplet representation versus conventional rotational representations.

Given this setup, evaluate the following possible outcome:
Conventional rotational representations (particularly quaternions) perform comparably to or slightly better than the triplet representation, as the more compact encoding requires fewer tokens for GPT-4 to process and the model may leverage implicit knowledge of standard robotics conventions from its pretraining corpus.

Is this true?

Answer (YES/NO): NO